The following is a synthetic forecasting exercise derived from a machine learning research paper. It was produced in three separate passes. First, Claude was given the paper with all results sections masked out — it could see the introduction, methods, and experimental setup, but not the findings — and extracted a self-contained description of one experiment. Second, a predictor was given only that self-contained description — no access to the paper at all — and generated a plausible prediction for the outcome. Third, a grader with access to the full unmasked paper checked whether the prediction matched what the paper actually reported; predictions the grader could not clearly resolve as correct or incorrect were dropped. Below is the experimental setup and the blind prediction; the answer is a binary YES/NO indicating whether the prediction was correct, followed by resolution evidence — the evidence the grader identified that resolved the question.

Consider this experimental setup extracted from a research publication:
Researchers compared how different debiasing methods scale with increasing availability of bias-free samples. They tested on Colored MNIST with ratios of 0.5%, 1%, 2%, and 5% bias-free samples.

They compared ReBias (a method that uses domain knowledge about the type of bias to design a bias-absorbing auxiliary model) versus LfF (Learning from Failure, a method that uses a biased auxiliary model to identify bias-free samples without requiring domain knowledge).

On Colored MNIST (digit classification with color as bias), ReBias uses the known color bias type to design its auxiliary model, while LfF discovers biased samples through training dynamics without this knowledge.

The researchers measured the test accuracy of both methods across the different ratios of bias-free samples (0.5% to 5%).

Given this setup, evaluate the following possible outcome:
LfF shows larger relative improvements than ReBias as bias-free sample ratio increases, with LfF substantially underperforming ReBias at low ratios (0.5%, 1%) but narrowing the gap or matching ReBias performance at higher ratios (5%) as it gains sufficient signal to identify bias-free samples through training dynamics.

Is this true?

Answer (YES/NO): NO